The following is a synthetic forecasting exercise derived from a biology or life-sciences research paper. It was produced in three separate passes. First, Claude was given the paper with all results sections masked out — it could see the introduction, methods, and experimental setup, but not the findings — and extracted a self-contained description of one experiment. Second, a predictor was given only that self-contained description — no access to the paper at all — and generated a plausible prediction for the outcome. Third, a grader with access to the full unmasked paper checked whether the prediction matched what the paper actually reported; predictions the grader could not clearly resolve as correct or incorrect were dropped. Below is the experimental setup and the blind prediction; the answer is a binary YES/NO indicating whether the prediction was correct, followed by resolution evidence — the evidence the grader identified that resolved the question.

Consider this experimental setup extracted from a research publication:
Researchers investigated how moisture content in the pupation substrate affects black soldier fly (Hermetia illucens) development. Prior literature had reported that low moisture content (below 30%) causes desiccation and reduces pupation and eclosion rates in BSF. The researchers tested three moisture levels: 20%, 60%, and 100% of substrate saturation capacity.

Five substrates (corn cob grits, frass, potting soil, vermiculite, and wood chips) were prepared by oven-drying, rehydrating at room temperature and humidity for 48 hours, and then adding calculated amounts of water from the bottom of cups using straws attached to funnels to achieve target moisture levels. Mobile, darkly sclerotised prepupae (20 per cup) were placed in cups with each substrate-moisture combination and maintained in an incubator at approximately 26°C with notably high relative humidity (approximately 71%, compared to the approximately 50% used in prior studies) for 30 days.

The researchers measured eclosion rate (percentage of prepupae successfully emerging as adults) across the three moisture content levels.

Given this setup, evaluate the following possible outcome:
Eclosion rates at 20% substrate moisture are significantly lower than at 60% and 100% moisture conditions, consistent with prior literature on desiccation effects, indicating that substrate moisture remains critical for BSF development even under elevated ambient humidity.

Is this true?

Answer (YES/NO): NO